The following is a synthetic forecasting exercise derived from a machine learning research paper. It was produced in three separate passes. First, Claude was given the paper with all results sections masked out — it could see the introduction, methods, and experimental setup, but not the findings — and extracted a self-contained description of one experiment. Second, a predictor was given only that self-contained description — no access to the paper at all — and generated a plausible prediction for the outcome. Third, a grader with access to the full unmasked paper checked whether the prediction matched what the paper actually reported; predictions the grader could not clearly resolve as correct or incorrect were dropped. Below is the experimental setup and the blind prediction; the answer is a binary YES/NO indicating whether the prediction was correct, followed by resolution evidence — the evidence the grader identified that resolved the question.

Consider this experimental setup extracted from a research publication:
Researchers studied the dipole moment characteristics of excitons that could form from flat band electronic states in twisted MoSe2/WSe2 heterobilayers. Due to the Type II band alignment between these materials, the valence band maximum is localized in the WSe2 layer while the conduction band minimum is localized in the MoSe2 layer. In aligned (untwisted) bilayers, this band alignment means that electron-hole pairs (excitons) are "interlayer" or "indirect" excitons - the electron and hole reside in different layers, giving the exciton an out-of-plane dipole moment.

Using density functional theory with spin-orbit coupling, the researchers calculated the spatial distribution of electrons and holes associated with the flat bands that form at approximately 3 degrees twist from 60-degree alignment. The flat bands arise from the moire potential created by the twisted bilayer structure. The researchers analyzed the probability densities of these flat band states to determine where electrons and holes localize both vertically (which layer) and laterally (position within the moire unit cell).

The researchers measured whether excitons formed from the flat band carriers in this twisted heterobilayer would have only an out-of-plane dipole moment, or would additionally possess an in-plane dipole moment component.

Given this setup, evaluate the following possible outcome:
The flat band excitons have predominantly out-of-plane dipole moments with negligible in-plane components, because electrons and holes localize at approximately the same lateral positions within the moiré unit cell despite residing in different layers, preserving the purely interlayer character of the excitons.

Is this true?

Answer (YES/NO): NO